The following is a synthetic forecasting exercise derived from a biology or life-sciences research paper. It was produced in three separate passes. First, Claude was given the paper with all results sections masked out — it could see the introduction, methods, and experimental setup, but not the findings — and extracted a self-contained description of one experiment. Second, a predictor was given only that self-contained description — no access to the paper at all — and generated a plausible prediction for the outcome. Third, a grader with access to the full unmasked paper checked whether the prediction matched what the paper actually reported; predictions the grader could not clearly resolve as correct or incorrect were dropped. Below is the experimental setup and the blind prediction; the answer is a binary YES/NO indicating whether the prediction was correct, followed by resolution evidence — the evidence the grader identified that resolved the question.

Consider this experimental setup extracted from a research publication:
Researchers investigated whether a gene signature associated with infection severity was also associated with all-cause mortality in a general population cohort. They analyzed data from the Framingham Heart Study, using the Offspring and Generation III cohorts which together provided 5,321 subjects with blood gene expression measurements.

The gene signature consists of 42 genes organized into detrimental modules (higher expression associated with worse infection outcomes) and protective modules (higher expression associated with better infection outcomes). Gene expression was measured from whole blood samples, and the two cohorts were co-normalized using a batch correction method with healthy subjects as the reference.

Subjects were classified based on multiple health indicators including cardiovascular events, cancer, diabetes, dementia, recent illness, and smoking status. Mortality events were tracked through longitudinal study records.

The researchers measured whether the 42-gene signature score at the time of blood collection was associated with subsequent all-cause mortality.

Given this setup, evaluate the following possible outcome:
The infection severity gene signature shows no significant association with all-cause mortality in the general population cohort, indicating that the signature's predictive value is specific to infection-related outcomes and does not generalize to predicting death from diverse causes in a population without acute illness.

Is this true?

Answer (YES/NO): NO